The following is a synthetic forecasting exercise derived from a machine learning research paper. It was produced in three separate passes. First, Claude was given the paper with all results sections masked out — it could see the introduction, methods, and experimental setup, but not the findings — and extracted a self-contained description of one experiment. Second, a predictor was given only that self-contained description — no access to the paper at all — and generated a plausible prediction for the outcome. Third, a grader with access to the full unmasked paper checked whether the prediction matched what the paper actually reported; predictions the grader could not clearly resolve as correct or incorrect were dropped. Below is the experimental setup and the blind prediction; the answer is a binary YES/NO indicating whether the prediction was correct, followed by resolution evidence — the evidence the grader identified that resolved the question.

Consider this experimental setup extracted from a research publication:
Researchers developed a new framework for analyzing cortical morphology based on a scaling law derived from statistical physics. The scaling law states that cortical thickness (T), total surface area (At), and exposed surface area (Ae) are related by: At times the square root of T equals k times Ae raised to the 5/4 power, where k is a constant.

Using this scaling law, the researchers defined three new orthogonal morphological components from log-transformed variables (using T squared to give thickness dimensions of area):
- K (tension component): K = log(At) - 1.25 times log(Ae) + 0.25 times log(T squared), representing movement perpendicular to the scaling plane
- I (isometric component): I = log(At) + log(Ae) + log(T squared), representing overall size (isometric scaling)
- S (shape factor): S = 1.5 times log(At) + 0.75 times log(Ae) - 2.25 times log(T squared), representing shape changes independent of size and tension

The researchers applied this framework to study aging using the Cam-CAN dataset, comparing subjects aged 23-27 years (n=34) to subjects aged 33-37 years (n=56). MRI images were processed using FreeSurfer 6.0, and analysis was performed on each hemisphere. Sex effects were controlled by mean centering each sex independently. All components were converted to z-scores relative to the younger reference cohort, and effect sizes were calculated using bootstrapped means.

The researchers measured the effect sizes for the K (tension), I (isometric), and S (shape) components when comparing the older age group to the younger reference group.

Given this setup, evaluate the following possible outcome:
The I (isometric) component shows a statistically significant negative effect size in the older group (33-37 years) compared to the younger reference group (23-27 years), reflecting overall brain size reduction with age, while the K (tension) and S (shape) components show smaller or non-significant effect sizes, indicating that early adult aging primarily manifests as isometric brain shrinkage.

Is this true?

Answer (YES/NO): NO